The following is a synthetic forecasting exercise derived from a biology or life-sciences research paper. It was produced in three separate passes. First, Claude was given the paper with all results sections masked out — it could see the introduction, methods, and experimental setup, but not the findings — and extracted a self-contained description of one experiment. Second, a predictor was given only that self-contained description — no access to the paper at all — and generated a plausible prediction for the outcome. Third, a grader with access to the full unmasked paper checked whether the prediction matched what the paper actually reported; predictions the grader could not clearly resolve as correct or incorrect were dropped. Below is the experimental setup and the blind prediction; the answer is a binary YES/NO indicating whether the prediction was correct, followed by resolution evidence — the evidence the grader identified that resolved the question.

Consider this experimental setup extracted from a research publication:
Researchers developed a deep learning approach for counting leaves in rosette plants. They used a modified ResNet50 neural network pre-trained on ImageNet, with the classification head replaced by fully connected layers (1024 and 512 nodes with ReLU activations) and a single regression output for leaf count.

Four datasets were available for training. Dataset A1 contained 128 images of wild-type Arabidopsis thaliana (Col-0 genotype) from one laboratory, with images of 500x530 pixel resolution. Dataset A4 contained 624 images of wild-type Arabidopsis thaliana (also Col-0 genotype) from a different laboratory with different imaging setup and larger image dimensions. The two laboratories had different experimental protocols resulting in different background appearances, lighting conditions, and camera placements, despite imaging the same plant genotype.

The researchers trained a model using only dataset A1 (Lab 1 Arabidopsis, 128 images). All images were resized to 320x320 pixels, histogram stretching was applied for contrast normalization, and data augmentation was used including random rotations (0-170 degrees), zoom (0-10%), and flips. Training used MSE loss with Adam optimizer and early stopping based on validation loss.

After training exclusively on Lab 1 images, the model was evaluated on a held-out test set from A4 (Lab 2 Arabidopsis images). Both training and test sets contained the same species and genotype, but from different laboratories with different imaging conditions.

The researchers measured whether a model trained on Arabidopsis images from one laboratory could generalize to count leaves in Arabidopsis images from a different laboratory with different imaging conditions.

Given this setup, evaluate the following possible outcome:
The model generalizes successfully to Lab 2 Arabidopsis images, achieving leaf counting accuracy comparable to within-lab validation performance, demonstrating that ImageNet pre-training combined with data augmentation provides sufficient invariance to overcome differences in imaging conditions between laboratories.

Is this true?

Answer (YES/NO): NO